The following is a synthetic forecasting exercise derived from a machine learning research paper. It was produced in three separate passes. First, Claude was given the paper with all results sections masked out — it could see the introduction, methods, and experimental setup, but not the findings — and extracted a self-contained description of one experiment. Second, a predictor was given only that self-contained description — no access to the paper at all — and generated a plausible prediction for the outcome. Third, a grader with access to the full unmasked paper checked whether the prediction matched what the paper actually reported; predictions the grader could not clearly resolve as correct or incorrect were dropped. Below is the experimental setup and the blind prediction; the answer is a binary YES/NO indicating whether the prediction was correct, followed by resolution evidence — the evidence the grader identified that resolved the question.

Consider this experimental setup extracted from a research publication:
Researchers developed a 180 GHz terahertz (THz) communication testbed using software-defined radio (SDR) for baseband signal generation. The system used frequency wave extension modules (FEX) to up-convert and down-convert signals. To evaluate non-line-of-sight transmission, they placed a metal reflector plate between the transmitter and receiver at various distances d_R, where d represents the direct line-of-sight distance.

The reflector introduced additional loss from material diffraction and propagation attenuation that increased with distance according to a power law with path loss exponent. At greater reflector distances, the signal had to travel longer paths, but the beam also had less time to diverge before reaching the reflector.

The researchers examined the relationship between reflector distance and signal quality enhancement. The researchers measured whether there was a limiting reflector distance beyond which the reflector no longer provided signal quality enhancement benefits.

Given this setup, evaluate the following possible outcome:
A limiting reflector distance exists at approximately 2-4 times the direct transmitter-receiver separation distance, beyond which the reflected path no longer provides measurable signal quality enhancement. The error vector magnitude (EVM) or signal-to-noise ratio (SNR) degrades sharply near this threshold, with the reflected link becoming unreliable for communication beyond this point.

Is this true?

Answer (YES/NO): NO